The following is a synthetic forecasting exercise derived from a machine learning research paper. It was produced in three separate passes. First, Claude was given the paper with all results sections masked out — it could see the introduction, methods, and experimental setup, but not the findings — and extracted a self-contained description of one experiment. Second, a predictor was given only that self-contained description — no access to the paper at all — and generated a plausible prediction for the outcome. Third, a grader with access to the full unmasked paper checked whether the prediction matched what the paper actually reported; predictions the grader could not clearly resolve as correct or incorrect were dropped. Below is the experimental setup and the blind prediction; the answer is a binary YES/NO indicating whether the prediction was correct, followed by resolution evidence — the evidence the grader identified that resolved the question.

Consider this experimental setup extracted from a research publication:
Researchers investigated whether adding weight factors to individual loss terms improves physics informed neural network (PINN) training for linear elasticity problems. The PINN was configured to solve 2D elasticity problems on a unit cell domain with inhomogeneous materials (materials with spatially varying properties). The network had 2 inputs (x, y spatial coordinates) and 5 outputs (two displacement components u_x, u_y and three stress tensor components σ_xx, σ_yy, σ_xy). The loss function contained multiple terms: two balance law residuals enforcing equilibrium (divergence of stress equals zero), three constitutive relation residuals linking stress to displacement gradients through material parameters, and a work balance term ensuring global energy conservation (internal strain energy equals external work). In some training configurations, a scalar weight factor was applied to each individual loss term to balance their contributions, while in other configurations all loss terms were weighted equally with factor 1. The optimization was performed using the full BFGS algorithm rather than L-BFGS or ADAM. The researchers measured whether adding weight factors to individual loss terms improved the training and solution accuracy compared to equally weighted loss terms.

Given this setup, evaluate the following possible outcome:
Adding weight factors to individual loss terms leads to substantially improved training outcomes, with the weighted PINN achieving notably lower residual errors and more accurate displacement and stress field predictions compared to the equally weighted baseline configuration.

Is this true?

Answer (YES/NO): NO